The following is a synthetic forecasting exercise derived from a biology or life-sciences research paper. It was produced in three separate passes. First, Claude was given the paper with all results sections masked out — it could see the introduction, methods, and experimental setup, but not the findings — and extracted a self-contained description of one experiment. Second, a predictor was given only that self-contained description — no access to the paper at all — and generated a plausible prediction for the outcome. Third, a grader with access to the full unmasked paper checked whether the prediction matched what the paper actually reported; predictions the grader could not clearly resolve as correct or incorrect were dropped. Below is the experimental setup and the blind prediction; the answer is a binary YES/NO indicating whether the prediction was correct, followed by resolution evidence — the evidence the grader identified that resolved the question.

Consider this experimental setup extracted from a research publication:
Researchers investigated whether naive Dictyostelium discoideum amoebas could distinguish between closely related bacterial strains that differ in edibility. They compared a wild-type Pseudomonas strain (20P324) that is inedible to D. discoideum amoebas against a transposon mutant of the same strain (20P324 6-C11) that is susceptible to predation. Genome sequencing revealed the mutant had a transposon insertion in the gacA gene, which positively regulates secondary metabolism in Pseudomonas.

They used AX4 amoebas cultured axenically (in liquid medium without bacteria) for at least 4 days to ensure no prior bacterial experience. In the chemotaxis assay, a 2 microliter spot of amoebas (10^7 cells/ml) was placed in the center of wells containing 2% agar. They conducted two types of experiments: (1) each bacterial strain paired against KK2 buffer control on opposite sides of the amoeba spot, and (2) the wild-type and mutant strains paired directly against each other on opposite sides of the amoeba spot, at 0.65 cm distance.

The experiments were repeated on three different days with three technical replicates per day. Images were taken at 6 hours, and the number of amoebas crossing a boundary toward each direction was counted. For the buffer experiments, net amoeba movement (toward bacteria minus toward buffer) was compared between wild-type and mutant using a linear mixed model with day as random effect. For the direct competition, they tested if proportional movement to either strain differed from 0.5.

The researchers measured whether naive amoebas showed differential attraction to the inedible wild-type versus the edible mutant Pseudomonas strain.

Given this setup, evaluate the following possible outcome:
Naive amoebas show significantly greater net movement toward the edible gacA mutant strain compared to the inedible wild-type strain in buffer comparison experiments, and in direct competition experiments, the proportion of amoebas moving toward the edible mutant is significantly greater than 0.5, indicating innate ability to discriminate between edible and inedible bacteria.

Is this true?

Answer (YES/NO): YES